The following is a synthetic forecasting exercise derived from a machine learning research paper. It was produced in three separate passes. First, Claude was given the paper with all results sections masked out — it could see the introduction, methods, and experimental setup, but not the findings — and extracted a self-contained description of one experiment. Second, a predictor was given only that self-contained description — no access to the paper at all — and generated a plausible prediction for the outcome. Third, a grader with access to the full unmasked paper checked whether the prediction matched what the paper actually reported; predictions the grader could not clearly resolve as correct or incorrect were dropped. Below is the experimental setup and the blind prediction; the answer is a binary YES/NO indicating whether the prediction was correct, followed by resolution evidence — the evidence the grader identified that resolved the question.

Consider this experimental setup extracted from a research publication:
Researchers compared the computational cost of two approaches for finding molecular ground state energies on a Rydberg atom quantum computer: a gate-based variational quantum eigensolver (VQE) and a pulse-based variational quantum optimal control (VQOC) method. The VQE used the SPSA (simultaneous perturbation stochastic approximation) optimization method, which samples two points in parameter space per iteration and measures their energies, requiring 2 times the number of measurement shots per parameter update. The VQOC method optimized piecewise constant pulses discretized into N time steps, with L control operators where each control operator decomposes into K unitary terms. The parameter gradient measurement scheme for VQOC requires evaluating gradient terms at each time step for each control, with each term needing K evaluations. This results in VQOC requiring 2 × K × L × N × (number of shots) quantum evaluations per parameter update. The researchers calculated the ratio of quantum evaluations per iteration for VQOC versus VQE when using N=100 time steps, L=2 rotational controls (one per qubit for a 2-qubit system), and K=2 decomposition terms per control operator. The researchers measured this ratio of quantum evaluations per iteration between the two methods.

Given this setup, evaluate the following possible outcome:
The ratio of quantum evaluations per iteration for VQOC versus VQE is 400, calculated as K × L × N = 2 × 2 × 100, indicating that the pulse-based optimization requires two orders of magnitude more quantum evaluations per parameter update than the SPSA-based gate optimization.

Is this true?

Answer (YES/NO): YES